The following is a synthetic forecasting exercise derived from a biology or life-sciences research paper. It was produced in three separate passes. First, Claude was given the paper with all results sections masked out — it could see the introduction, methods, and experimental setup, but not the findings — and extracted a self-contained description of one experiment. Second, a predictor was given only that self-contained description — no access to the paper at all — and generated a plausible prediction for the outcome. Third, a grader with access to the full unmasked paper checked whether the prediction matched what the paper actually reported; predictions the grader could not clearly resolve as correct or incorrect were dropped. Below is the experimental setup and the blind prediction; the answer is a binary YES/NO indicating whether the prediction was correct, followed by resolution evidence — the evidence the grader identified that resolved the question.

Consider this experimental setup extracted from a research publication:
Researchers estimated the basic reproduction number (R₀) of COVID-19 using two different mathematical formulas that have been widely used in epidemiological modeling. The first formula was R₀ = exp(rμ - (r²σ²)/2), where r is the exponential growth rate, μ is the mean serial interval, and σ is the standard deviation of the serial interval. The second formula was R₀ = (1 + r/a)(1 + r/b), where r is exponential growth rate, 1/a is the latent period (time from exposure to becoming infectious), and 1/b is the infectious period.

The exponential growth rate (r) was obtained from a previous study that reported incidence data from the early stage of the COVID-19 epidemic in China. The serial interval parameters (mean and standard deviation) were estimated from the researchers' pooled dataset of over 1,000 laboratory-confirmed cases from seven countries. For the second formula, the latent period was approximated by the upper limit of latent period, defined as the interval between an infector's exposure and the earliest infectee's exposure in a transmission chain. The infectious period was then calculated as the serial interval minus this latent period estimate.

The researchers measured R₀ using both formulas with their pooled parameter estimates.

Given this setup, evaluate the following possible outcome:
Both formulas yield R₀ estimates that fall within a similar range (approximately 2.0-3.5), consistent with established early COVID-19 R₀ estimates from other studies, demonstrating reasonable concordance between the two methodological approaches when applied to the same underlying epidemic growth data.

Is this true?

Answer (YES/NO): NO